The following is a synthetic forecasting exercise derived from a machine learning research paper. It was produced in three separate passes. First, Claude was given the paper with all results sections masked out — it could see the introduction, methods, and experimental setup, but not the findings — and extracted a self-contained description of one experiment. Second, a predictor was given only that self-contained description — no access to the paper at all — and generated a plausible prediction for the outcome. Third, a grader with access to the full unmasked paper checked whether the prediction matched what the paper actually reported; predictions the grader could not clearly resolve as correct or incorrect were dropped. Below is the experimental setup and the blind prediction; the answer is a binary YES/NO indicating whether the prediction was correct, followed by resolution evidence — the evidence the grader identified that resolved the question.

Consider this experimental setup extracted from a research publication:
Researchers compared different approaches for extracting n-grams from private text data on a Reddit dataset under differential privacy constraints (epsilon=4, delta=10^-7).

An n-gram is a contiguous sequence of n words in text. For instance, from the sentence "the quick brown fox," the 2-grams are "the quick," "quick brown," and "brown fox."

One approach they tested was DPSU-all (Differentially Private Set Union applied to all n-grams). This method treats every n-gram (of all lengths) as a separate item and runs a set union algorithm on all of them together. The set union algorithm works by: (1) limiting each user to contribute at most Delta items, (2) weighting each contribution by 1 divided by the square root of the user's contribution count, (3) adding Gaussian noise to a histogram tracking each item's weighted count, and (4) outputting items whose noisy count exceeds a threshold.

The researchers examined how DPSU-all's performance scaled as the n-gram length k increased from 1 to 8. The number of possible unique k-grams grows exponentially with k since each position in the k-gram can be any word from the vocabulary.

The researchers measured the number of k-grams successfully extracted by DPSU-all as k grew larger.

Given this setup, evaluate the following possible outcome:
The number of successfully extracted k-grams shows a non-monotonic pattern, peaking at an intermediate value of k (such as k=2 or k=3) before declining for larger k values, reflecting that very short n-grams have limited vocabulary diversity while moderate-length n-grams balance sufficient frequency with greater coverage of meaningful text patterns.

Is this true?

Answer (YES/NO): YES